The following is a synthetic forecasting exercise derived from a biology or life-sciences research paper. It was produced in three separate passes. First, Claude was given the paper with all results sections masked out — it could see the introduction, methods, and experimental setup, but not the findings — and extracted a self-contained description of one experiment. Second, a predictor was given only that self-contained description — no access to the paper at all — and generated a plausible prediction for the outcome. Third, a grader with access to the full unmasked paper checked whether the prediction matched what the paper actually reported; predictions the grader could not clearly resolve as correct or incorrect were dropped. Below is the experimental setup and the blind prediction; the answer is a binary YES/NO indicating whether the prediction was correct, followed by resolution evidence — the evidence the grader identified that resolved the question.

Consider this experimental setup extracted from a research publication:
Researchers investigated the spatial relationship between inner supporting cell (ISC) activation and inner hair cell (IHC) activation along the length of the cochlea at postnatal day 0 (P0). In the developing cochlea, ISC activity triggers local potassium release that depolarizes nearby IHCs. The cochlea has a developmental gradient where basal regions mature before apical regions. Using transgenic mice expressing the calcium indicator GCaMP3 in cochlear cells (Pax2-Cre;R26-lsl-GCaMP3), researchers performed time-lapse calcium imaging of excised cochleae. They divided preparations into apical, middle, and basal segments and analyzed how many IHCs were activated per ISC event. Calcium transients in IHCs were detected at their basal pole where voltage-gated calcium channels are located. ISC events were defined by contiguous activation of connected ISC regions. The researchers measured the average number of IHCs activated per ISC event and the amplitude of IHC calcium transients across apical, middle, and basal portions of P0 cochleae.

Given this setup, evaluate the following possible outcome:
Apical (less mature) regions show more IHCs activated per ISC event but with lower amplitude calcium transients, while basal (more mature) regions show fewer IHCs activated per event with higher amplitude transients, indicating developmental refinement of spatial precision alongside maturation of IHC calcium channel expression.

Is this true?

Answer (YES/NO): NO